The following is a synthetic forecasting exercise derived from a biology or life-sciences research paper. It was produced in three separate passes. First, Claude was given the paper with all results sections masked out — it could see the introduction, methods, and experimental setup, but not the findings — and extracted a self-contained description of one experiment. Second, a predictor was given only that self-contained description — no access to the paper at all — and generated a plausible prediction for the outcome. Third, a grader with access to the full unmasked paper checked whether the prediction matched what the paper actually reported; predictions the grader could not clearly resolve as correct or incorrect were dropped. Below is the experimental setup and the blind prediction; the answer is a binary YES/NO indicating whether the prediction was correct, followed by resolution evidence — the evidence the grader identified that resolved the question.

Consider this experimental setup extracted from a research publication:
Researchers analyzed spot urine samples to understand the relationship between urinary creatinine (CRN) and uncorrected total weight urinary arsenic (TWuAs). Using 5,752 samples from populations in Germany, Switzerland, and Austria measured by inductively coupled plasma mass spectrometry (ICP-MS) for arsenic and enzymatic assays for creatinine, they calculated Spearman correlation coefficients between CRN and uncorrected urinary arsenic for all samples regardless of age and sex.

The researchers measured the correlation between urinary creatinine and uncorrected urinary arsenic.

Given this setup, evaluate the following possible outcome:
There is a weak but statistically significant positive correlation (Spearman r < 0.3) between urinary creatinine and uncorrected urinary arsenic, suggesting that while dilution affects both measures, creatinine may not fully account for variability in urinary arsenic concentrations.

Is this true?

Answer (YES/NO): NO